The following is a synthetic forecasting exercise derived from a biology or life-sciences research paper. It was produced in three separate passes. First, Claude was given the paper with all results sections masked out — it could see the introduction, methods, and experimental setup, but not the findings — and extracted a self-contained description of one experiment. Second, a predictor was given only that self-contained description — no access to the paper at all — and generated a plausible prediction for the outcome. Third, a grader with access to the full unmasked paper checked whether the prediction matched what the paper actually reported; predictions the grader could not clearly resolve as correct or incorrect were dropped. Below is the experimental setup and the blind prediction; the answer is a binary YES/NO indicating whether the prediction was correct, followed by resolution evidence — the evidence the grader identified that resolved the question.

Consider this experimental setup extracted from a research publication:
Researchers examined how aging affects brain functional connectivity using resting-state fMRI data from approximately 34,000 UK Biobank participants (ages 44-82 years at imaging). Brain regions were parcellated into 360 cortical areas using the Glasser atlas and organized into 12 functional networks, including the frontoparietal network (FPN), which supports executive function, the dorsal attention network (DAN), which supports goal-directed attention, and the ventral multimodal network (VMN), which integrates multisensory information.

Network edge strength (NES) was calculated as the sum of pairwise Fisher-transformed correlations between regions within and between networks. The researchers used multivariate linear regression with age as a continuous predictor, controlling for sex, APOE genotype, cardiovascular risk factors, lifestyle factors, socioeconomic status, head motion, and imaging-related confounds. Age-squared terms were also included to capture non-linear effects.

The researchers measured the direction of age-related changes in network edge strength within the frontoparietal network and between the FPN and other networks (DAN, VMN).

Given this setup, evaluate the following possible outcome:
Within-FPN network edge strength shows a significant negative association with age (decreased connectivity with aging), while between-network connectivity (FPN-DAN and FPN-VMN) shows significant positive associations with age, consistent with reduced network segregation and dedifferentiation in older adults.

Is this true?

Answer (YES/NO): NO